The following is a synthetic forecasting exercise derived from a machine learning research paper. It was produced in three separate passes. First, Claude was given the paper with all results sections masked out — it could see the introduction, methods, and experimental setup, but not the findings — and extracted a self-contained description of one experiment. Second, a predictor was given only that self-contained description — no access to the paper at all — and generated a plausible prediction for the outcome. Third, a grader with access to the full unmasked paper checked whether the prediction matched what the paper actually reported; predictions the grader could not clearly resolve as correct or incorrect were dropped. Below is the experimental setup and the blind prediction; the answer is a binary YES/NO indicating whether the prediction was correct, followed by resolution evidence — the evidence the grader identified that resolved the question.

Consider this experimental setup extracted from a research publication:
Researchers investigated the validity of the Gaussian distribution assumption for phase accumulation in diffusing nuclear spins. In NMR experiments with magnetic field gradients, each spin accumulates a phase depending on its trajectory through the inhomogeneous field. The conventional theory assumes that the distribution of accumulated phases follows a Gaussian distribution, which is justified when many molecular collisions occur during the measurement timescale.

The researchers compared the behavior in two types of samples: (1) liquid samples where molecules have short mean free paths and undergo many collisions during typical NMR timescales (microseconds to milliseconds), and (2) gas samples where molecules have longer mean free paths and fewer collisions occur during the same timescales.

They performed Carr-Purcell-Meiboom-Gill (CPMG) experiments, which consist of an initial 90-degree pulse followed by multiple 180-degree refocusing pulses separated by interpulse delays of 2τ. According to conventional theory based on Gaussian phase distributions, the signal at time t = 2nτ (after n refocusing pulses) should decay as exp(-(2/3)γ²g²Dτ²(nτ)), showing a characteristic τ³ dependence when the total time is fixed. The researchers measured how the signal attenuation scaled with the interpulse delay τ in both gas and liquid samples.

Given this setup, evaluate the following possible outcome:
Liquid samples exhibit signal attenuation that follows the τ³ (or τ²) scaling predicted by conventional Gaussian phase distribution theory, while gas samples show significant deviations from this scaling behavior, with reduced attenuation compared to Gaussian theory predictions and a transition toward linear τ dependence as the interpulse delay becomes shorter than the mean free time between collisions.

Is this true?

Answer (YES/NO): NO